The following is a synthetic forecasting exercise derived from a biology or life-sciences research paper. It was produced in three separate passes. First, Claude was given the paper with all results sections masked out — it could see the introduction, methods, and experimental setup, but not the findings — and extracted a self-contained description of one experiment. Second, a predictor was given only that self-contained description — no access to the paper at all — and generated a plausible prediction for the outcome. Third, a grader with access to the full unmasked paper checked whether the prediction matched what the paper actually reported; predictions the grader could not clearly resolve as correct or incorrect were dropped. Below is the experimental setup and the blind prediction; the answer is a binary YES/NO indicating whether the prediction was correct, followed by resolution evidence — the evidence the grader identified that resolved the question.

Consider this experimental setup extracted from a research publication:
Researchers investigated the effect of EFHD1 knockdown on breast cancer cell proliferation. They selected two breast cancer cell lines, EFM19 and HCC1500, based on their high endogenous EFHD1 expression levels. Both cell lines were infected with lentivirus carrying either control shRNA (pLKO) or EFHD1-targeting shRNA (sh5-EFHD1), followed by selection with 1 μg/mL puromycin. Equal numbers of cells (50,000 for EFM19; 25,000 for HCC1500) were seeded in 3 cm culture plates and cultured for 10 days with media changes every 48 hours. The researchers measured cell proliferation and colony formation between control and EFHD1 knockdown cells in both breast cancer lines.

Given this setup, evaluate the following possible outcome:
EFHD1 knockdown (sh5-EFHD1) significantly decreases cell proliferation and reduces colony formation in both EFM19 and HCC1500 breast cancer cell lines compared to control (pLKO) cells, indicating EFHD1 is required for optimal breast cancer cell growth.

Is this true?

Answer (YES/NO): YES